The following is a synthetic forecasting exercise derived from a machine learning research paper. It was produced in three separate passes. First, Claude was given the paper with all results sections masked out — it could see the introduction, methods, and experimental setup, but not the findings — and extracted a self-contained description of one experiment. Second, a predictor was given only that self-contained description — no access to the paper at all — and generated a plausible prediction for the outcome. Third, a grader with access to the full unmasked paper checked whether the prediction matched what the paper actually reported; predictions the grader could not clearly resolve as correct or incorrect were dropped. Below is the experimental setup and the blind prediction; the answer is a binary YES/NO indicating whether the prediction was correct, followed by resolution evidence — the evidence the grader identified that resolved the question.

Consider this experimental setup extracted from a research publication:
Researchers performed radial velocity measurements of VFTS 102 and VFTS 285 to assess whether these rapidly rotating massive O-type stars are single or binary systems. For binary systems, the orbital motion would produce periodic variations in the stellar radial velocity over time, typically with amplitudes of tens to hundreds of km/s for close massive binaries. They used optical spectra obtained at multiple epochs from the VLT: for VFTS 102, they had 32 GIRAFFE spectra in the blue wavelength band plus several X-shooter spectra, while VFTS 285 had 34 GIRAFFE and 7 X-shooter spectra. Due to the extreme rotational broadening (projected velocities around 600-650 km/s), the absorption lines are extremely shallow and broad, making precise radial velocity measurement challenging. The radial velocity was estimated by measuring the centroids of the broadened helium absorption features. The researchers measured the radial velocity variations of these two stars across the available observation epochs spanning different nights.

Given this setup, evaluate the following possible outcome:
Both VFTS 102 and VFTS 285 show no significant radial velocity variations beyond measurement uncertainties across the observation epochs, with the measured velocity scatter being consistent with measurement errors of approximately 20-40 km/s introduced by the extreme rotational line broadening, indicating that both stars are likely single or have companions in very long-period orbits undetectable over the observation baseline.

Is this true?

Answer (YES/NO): NO